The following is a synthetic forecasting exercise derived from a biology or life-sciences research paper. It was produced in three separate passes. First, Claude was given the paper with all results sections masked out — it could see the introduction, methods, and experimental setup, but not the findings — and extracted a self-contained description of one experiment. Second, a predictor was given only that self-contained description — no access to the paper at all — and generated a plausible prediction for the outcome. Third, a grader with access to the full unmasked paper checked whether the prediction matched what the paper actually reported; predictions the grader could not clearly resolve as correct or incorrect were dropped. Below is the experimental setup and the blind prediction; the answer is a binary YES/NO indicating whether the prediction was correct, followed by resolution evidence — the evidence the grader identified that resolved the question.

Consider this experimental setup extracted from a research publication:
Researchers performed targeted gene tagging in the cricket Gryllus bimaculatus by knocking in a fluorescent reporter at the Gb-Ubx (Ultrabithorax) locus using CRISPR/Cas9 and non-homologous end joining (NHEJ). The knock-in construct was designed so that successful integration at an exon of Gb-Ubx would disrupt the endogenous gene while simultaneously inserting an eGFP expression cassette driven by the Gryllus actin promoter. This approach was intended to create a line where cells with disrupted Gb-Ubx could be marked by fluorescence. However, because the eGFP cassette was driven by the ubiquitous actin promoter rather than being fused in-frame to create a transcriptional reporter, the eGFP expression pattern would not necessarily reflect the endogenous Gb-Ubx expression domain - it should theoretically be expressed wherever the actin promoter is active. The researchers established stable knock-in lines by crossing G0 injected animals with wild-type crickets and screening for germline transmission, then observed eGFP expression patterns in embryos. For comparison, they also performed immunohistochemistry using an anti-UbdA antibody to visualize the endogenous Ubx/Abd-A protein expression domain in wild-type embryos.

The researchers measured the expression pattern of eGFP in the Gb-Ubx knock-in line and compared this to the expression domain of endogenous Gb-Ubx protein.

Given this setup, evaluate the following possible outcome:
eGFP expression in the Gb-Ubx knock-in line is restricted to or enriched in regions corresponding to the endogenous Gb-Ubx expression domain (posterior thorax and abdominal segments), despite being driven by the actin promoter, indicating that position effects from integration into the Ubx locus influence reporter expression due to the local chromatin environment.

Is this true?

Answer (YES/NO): YES